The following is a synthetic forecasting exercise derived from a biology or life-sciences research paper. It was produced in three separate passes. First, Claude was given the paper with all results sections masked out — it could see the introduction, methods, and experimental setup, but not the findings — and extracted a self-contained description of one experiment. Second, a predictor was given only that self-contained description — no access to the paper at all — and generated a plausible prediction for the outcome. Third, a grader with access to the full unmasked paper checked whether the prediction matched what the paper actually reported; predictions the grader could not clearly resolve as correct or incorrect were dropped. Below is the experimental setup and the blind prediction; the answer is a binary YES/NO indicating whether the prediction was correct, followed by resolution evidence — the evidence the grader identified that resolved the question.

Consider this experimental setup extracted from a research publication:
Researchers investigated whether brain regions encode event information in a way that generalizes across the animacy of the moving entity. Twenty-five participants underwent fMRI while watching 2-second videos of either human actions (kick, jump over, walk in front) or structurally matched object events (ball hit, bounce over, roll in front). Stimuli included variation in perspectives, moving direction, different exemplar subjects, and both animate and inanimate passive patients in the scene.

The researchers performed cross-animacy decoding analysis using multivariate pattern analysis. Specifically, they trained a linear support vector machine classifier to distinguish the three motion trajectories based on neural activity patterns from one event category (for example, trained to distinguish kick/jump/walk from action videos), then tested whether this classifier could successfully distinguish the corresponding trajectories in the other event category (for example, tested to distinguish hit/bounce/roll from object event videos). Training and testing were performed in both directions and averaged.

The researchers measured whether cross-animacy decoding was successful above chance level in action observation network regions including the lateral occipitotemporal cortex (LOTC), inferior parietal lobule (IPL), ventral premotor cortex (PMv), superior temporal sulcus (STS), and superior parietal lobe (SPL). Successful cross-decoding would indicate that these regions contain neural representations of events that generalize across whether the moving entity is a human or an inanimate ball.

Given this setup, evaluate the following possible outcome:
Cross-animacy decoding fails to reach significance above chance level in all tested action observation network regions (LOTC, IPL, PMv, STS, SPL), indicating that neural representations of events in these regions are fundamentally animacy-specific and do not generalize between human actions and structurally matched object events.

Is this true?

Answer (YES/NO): NO